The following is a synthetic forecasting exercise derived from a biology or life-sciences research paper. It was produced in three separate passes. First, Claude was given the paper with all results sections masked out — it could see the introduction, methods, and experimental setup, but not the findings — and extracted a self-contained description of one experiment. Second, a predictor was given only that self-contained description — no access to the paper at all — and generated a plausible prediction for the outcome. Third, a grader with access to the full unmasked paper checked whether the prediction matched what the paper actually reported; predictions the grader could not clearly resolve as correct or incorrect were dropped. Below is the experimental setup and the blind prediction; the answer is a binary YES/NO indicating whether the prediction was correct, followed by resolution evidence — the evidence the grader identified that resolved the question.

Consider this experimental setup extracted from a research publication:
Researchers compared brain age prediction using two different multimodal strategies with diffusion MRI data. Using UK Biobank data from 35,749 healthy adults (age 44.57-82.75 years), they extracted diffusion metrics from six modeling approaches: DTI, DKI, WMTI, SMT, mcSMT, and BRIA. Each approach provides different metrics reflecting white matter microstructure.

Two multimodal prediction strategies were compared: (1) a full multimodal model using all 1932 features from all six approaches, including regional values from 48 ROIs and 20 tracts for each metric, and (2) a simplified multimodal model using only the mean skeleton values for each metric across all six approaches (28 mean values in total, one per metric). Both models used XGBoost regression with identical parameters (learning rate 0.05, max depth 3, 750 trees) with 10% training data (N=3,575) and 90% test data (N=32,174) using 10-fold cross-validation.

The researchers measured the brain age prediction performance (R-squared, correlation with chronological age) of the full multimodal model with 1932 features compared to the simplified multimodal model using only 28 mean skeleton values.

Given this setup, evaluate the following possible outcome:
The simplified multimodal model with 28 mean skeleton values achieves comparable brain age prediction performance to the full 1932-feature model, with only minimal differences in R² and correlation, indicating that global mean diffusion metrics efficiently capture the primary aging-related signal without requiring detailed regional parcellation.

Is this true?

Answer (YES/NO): NO